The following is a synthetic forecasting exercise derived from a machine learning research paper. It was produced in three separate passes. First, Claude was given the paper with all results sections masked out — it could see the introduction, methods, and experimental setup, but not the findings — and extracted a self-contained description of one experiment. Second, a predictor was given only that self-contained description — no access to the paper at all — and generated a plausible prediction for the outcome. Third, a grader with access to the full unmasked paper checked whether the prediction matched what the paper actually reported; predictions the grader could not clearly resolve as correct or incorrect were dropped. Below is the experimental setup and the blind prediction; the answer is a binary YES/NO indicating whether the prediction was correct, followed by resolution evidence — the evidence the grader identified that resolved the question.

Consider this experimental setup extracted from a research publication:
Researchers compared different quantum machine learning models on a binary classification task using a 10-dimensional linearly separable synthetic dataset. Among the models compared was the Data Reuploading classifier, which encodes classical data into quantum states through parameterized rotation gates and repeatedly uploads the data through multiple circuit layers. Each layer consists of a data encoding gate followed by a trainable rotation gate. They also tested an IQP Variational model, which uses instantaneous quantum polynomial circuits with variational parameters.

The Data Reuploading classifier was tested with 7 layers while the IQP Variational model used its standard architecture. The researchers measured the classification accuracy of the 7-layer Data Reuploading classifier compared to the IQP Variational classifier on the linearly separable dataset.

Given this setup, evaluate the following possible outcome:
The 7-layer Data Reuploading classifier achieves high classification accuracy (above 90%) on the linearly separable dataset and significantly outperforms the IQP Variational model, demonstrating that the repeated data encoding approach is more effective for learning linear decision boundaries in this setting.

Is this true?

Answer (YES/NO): YES